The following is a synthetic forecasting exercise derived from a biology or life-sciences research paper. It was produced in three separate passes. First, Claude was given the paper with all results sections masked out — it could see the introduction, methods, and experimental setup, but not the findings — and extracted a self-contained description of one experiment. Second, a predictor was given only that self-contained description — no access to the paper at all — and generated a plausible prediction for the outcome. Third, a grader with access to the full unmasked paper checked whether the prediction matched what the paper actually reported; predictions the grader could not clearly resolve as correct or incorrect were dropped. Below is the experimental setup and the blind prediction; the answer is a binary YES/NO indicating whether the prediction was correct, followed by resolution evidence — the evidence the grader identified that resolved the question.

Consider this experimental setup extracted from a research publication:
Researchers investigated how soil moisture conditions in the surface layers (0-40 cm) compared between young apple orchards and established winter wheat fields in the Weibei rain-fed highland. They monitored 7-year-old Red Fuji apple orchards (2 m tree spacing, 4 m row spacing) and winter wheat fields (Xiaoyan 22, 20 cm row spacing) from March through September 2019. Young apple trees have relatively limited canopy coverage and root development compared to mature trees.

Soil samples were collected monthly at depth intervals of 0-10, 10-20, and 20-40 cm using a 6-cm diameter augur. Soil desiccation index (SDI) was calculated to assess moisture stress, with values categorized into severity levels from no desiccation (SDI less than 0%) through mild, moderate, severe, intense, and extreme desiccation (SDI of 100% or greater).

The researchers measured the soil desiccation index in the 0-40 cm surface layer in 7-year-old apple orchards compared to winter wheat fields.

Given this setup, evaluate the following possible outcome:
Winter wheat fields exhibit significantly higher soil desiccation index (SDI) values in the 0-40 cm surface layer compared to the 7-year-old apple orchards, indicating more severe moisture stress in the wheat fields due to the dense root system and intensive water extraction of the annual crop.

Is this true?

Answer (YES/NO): YES